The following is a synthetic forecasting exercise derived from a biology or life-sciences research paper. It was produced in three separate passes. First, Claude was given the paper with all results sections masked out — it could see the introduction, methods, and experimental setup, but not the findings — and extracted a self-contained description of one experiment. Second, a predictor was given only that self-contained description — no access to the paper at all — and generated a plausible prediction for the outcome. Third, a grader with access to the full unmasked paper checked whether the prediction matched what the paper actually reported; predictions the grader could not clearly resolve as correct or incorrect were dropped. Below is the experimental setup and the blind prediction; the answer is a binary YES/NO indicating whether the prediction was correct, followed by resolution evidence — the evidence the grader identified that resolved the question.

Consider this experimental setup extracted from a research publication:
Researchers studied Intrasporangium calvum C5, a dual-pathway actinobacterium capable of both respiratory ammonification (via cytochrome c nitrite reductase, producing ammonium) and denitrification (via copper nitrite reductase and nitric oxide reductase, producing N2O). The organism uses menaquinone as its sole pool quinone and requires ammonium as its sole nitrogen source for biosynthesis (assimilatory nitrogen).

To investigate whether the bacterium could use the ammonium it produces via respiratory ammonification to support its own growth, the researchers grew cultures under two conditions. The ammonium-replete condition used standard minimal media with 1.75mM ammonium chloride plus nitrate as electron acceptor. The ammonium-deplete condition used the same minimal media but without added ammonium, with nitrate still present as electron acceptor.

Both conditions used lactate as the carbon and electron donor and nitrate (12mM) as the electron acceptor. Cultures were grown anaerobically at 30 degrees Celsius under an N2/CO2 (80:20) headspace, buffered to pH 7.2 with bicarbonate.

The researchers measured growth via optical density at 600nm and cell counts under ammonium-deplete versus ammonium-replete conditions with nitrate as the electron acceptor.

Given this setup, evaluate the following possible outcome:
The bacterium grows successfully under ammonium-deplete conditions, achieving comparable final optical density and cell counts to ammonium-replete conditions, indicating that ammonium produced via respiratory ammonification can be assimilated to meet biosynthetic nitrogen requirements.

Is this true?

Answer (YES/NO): NO